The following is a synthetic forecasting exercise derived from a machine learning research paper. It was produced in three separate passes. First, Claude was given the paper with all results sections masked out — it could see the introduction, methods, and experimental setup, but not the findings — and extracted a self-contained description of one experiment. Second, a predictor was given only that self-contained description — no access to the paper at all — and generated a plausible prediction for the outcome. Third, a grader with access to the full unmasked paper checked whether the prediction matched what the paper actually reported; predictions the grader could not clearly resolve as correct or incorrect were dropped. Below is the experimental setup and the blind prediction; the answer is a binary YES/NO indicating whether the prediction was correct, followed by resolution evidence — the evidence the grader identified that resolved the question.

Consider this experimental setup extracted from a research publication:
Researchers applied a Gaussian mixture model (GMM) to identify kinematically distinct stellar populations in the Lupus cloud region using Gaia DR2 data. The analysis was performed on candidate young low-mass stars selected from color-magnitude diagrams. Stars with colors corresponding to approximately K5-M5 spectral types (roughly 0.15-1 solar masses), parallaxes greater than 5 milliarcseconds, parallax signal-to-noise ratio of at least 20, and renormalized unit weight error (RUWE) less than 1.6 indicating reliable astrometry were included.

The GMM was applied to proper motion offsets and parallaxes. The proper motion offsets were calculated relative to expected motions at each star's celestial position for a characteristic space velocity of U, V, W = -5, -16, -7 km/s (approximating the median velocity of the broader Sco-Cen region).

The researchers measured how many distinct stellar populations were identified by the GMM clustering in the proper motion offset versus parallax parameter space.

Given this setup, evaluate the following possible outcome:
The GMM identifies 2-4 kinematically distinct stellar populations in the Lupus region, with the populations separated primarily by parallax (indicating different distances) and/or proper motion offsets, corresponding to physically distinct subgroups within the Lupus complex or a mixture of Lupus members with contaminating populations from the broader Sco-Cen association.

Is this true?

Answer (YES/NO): YES